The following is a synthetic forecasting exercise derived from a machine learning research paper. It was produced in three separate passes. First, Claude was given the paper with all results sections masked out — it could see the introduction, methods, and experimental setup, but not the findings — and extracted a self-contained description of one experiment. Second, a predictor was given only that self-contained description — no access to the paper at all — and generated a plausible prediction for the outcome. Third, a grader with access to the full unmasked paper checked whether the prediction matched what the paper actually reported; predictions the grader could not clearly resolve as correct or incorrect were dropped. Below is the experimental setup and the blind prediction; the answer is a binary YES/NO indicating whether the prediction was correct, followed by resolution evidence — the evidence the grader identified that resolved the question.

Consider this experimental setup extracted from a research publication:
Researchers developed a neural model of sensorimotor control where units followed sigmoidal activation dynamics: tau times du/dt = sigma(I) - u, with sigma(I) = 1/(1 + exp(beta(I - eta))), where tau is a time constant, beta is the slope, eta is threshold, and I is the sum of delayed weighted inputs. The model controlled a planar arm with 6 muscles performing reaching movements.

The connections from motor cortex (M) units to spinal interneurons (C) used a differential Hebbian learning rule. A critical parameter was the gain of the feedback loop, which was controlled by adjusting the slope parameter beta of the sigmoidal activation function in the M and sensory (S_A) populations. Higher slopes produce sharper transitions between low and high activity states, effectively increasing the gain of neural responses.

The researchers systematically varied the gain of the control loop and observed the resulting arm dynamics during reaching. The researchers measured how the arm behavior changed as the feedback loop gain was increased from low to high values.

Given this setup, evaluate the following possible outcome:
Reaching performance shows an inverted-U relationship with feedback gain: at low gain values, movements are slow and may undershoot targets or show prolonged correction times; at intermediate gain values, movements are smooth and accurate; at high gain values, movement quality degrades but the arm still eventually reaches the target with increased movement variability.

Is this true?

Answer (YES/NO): NO